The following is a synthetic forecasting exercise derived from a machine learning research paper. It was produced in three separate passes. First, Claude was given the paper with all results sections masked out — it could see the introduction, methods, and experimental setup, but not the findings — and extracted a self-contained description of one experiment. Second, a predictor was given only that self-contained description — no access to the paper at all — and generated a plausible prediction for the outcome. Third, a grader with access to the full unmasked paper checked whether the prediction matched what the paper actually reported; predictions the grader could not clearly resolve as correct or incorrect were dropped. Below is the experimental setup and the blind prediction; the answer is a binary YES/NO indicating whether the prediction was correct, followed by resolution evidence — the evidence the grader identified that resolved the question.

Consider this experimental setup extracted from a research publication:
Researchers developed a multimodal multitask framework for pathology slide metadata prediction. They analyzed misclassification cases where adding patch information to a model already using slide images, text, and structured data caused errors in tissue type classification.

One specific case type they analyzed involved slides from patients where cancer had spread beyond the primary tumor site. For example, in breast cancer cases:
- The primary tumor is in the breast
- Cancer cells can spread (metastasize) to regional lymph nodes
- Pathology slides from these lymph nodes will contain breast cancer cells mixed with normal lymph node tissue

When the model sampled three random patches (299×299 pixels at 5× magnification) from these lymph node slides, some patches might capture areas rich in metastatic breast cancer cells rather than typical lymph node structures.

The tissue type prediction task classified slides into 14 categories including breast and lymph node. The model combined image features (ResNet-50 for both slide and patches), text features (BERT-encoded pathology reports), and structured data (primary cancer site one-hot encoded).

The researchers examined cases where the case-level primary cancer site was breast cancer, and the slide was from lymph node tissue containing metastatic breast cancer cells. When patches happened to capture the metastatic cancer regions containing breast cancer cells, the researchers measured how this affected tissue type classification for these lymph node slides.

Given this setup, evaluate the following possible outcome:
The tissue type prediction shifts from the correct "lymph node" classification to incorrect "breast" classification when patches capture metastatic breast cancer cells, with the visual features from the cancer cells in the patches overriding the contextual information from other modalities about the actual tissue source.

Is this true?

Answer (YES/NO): YES